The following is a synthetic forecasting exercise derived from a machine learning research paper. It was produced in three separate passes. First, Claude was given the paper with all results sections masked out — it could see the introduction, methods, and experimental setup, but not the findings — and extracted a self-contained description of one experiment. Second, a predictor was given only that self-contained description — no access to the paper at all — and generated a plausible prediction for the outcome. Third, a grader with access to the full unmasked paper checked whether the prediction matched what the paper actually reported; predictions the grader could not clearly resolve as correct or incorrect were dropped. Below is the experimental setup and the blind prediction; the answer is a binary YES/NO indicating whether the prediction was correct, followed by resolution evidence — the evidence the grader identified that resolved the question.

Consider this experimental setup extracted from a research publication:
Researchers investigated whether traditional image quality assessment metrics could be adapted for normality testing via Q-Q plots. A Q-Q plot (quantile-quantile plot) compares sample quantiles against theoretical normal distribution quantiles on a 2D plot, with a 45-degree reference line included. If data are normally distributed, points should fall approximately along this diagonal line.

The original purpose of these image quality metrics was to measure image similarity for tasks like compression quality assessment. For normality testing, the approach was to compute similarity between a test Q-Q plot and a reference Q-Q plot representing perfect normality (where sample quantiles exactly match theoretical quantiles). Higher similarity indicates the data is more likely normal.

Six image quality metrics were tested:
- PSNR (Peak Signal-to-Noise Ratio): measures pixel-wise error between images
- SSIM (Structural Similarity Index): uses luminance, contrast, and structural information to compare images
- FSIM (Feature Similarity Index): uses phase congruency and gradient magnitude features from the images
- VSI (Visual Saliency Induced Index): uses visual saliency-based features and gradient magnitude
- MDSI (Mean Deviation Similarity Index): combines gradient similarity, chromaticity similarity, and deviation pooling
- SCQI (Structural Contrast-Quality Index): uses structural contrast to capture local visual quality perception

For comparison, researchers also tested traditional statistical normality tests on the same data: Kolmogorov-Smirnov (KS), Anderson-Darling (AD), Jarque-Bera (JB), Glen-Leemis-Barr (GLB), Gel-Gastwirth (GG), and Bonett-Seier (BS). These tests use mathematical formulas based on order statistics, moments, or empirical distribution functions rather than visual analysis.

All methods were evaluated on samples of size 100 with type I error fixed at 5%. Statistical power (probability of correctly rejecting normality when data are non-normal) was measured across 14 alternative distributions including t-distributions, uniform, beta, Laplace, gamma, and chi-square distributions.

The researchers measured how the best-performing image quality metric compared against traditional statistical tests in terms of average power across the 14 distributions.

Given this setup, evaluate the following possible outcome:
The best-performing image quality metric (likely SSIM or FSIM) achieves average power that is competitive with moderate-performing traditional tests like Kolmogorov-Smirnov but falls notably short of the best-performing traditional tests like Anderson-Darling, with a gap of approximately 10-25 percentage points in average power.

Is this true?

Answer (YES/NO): NO